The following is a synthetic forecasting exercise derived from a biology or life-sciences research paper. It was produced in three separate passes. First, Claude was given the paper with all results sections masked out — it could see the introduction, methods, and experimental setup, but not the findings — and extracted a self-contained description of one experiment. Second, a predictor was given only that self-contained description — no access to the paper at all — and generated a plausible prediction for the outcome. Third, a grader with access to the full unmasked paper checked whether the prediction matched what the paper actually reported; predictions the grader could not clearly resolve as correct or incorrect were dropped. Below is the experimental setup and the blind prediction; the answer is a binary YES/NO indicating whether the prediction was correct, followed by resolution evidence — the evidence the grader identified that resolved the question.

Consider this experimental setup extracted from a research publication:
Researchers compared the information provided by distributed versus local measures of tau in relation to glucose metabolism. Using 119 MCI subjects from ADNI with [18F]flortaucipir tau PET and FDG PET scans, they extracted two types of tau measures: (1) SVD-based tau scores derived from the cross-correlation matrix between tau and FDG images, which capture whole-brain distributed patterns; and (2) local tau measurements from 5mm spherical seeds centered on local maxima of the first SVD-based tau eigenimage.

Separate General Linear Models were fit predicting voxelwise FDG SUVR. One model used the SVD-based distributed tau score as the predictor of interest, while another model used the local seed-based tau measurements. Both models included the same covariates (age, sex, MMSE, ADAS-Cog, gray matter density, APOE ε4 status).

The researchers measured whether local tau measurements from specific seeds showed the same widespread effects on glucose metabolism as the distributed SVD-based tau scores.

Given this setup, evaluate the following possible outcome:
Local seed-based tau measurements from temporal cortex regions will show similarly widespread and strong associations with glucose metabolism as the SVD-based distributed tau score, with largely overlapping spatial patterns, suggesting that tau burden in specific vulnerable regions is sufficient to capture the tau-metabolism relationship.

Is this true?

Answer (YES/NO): NO